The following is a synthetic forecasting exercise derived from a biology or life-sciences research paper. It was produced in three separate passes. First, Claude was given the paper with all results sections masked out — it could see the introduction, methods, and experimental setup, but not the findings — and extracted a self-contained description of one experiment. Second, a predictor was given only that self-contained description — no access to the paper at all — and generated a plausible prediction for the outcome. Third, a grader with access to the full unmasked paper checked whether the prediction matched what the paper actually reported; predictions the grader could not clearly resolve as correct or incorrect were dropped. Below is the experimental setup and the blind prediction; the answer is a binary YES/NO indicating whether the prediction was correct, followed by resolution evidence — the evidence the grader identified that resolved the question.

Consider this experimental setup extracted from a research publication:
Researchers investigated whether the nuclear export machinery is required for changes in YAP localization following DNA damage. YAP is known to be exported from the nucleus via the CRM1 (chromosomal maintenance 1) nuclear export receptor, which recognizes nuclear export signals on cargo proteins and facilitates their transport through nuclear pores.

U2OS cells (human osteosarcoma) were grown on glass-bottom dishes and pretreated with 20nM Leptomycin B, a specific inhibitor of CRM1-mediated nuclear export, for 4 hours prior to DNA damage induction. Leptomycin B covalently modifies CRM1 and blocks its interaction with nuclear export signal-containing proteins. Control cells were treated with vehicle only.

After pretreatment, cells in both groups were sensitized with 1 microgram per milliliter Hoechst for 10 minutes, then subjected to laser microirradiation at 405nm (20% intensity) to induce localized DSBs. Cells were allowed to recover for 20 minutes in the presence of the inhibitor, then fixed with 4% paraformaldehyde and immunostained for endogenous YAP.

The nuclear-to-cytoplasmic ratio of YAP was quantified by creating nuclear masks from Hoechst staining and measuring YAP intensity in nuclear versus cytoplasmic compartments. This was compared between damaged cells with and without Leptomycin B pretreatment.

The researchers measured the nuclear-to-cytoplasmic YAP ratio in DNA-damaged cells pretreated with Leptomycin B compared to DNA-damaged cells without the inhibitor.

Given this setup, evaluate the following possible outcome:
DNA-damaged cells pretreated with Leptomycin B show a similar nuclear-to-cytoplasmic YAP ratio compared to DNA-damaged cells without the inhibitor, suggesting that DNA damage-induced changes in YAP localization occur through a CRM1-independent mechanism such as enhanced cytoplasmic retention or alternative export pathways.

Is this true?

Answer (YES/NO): NO